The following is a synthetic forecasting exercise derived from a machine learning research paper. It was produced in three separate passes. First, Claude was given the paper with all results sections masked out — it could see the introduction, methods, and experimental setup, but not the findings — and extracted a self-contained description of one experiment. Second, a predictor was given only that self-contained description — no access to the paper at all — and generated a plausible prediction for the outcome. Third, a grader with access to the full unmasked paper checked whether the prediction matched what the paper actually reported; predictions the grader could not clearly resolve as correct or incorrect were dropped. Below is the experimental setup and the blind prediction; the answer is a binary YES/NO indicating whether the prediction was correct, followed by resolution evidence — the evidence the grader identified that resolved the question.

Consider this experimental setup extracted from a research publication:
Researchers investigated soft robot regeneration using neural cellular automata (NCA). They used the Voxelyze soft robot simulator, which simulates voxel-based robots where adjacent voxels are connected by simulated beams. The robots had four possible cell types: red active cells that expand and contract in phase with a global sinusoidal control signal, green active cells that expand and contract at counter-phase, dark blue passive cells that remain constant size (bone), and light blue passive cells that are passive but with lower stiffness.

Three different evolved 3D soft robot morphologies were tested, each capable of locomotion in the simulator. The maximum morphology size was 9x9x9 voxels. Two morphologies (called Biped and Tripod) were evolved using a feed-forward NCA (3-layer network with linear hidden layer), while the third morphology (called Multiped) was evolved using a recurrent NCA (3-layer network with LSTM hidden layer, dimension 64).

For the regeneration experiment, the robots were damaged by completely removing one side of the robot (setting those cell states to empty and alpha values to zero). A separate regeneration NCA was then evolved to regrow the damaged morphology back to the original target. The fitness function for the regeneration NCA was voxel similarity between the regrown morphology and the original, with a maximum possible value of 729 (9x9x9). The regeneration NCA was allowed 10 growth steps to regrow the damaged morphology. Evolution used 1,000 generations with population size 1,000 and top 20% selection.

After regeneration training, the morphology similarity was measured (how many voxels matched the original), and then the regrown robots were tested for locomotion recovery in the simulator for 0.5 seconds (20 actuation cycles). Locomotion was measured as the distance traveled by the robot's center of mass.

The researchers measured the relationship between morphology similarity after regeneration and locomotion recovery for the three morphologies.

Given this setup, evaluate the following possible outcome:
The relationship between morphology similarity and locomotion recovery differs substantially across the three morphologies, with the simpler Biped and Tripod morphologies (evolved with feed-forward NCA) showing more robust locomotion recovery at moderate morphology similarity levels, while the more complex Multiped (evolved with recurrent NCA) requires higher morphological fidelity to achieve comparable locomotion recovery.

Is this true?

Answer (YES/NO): NO